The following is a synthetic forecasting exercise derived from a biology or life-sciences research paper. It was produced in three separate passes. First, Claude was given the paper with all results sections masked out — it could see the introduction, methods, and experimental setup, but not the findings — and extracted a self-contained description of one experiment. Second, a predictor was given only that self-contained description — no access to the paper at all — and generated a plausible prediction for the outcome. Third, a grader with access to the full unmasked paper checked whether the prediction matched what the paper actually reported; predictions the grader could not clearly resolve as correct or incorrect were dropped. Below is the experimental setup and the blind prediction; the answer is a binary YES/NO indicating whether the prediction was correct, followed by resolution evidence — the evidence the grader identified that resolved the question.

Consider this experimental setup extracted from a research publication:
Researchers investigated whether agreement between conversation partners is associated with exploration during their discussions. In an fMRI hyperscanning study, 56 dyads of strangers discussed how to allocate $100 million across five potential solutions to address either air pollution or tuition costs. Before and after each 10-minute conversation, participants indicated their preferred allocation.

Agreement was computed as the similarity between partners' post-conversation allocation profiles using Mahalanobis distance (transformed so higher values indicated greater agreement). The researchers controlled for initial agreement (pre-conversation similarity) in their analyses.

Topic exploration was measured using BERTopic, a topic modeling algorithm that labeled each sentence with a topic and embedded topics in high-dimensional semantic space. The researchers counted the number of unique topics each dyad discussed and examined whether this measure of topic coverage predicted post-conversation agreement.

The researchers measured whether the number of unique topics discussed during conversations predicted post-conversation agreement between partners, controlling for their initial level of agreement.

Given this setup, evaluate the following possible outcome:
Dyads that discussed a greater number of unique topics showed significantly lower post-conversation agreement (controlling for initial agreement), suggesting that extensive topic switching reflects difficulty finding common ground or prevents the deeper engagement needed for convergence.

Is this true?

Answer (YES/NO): NO